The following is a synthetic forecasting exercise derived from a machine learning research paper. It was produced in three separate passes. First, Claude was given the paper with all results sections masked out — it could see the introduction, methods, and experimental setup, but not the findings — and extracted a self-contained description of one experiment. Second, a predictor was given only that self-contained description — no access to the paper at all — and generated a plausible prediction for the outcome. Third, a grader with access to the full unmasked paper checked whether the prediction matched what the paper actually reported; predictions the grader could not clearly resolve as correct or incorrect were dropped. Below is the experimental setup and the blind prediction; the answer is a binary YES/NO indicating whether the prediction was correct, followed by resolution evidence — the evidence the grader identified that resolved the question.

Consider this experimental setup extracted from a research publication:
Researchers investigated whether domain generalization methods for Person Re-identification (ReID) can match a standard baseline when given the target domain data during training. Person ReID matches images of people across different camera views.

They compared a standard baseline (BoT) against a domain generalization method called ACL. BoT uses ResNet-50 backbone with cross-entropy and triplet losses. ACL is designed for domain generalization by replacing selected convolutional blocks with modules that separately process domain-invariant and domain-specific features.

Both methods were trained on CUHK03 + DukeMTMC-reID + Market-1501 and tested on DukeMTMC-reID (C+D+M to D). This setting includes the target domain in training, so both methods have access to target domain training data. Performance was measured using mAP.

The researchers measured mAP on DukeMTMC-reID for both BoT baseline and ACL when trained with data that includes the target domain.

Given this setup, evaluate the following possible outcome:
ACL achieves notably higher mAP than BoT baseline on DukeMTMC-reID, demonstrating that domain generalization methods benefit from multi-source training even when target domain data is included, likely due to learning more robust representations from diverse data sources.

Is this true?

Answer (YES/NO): NO